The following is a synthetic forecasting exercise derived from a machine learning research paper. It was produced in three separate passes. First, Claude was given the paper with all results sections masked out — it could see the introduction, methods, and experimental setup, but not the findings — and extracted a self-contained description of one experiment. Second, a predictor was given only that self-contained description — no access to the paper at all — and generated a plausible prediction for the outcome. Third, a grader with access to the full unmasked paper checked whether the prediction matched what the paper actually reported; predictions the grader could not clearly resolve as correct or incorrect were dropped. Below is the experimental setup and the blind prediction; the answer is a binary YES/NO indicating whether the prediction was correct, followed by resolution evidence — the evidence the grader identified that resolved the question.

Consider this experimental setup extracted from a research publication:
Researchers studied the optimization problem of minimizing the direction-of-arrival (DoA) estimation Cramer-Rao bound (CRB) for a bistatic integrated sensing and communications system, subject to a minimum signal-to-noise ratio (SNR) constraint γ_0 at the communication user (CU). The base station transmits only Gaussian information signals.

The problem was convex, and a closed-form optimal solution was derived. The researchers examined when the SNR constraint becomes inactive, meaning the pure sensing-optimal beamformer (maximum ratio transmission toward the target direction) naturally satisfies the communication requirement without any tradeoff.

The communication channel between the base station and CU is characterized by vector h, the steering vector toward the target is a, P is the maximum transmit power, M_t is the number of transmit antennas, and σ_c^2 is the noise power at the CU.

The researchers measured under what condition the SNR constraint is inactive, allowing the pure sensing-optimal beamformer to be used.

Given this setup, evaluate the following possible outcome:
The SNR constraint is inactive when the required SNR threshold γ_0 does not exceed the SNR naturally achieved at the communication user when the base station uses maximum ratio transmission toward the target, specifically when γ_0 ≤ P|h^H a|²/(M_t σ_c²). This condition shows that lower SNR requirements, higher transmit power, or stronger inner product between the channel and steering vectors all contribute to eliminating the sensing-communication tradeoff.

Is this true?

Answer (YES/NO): YES